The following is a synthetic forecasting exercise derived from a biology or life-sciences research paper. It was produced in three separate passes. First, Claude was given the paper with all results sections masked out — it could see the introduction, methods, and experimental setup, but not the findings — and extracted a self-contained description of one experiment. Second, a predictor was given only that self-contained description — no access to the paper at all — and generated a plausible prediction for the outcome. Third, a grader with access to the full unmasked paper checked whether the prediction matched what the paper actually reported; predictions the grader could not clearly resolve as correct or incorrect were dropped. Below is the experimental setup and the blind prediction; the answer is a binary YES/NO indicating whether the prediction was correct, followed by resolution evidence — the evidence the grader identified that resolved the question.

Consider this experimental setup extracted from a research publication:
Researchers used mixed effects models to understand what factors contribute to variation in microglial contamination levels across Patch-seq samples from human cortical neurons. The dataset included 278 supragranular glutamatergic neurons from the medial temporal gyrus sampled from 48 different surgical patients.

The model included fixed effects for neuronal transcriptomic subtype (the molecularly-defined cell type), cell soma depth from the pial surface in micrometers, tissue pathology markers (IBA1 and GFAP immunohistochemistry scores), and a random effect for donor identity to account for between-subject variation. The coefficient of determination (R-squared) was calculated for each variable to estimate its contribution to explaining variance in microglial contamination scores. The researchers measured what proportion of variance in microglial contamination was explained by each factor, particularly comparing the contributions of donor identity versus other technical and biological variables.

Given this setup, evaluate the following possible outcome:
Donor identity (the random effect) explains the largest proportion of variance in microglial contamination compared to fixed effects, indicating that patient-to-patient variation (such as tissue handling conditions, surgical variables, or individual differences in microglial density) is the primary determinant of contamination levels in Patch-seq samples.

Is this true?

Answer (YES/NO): YES